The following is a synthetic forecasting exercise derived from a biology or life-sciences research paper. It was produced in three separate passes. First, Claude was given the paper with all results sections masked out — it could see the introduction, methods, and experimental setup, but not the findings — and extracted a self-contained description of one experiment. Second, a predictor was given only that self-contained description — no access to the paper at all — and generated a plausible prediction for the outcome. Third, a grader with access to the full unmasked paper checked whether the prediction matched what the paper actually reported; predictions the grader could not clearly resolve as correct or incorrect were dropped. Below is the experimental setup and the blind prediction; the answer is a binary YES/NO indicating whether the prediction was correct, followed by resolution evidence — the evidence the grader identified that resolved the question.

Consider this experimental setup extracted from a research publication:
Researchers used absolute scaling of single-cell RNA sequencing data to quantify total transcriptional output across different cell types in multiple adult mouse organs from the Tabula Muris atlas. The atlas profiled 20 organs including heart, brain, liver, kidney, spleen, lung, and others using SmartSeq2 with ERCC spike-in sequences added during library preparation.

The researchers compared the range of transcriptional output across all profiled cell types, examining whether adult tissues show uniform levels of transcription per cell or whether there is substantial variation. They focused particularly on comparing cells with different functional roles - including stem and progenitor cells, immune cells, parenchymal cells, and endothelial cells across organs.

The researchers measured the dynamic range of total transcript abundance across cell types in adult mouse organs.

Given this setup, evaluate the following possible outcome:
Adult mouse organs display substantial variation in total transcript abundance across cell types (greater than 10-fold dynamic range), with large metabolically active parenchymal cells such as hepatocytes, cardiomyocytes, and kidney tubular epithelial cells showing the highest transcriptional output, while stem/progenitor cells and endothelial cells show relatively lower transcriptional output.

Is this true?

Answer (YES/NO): NO